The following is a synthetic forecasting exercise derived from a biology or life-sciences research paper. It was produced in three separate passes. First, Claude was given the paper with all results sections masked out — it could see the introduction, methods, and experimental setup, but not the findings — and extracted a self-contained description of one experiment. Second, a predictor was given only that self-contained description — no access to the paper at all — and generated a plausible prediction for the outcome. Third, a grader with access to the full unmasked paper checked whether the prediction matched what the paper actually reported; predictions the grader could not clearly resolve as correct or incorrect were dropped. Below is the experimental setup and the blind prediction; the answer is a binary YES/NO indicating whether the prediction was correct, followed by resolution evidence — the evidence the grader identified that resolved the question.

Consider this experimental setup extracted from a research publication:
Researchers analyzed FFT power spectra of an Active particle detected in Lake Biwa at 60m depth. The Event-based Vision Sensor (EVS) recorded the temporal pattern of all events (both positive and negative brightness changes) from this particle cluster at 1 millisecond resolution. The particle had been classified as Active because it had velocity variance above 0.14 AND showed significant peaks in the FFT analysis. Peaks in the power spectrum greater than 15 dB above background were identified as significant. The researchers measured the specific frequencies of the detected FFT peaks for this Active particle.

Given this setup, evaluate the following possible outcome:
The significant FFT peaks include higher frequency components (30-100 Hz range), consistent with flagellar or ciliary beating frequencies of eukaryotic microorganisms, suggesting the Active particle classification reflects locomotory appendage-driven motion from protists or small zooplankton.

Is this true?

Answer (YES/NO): NO